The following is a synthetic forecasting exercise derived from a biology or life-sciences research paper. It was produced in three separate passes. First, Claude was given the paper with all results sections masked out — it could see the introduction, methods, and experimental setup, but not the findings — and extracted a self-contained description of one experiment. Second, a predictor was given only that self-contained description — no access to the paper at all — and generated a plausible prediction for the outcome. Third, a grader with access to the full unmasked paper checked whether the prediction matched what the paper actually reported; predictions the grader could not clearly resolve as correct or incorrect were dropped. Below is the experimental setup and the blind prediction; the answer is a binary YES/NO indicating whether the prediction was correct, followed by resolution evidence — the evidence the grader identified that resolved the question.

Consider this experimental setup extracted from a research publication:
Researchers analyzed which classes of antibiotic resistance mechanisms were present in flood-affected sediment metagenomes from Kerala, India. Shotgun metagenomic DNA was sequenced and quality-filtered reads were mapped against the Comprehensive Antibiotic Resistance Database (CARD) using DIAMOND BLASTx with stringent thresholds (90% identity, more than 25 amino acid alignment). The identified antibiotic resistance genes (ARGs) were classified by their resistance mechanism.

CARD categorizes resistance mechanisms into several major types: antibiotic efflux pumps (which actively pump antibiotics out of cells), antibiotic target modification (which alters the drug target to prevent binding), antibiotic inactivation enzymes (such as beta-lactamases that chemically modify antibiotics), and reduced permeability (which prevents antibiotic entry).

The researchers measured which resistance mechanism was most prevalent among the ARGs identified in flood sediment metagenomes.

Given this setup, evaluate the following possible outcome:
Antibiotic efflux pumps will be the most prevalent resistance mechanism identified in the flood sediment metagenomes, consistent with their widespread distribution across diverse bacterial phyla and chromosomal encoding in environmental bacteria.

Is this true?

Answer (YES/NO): YES